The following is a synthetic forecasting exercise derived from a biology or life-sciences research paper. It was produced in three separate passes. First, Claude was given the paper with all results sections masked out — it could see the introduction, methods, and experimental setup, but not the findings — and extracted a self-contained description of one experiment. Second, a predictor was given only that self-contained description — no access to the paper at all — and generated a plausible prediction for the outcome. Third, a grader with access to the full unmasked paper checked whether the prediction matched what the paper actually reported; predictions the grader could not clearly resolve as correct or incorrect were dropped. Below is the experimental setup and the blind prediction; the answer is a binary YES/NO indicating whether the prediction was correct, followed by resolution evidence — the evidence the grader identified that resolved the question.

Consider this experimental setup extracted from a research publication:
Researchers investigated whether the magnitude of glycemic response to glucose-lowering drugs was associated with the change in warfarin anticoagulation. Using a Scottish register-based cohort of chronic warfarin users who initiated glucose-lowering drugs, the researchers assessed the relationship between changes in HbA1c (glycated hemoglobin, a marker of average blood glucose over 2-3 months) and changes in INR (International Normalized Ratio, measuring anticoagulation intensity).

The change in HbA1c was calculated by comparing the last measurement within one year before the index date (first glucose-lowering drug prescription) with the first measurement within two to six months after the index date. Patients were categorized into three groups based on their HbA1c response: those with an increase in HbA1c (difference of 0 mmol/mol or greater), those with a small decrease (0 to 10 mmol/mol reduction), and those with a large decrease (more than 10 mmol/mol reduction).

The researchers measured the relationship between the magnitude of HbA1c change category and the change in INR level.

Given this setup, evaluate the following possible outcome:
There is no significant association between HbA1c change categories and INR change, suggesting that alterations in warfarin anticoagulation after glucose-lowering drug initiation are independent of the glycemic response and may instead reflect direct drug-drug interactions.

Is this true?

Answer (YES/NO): NO